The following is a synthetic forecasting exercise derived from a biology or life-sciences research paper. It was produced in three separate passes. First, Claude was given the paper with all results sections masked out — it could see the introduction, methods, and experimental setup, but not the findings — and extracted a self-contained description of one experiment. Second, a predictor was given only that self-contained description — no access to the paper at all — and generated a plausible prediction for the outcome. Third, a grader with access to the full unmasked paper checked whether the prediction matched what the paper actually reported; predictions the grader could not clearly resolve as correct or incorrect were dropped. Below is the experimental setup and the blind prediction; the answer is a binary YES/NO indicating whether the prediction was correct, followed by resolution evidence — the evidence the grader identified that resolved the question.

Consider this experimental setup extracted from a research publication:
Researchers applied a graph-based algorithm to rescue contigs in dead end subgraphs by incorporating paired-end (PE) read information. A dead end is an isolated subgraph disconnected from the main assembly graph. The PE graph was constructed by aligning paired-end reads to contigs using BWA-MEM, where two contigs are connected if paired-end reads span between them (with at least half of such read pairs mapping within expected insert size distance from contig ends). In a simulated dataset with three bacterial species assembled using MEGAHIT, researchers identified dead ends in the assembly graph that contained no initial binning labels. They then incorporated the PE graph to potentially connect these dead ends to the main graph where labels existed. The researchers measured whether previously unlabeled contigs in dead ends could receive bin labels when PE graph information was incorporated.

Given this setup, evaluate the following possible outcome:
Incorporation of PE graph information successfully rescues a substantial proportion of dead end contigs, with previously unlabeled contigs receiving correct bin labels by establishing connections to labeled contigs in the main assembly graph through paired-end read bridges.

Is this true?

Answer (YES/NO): YES